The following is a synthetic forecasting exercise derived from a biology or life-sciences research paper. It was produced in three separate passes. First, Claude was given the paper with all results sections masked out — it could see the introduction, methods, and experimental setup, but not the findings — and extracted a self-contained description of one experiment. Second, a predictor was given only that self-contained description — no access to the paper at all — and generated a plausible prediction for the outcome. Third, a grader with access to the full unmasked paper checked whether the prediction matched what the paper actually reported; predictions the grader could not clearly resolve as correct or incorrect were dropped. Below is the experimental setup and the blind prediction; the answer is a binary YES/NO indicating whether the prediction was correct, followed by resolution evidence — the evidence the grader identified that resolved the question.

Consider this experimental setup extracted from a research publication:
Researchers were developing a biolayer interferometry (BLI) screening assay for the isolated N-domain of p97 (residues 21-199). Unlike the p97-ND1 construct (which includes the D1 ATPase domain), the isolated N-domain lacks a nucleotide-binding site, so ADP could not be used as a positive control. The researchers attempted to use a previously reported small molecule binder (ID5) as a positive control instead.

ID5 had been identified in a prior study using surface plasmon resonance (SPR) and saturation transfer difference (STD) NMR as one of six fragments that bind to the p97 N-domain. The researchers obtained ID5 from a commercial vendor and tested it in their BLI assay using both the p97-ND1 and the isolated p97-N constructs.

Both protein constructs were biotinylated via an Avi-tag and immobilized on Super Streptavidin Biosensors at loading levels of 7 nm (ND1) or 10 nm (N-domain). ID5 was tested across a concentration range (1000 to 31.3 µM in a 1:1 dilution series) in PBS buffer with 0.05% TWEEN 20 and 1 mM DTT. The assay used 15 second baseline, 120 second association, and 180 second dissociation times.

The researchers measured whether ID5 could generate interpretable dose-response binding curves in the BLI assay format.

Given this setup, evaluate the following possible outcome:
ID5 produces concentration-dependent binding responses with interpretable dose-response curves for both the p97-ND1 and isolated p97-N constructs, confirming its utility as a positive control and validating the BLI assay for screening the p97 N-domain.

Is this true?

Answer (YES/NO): NO